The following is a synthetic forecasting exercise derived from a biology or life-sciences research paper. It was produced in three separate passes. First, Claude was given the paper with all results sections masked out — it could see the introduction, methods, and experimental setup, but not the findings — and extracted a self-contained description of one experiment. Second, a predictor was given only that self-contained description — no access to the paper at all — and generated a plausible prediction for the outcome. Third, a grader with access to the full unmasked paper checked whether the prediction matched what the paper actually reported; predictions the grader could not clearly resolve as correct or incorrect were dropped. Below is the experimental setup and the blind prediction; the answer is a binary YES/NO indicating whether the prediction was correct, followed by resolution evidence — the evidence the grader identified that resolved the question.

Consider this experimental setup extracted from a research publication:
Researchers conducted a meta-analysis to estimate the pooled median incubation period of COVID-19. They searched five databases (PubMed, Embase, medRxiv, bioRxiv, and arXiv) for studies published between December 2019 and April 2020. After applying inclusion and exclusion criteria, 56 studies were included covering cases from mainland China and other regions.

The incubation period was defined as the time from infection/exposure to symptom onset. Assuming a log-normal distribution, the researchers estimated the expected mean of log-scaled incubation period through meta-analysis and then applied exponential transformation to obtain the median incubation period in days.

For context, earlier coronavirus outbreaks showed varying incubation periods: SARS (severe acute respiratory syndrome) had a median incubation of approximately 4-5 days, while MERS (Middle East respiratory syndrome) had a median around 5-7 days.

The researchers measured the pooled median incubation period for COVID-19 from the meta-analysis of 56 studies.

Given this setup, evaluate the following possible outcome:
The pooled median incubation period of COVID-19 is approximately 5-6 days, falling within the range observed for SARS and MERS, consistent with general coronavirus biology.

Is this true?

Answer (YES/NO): YES